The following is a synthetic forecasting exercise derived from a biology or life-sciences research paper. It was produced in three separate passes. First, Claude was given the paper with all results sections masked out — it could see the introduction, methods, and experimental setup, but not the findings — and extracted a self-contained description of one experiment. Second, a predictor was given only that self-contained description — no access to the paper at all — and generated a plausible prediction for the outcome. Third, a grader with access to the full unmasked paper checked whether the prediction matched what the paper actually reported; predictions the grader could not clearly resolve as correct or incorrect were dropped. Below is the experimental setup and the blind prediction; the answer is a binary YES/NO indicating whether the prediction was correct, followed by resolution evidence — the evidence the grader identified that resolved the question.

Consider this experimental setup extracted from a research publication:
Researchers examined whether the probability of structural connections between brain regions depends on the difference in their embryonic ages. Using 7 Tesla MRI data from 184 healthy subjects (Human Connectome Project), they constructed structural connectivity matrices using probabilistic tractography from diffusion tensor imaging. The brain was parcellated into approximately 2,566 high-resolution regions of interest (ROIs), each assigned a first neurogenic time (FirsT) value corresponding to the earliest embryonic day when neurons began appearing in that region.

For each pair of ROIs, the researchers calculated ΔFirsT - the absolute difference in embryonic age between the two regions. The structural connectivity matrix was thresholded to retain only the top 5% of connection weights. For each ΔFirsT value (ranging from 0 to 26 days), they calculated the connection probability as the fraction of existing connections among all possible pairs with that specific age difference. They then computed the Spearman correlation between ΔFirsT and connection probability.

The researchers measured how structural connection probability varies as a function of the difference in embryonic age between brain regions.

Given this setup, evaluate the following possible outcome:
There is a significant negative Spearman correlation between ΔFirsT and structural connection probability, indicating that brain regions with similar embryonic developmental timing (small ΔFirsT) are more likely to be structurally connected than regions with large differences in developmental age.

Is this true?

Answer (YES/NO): YES